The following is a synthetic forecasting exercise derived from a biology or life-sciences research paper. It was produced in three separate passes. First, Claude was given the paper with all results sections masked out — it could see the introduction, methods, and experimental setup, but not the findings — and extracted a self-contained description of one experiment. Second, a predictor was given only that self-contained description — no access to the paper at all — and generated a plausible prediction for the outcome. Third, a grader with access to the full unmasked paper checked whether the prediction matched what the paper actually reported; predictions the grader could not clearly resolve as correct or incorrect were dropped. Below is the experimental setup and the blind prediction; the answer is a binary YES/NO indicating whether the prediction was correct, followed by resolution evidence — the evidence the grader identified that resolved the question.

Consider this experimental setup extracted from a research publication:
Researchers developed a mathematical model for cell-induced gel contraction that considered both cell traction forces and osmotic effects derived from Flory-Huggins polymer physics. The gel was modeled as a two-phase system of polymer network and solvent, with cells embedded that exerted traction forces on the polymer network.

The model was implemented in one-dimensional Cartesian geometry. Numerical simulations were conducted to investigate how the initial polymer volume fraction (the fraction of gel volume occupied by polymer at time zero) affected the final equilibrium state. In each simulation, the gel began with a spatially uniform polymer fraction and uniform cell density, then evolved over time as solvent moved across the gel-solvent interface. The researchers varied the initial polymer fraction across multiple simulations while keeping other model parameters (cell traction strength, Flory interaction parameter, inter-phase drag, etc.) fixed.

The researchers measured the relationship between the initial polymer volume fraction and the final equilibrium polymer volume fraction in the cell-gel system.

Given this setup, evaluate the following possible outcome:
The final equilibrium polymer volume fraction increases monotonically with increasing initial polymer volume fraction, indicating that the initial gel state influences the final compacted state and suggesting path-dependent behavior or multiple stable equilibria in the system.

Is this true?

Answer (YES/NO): NO